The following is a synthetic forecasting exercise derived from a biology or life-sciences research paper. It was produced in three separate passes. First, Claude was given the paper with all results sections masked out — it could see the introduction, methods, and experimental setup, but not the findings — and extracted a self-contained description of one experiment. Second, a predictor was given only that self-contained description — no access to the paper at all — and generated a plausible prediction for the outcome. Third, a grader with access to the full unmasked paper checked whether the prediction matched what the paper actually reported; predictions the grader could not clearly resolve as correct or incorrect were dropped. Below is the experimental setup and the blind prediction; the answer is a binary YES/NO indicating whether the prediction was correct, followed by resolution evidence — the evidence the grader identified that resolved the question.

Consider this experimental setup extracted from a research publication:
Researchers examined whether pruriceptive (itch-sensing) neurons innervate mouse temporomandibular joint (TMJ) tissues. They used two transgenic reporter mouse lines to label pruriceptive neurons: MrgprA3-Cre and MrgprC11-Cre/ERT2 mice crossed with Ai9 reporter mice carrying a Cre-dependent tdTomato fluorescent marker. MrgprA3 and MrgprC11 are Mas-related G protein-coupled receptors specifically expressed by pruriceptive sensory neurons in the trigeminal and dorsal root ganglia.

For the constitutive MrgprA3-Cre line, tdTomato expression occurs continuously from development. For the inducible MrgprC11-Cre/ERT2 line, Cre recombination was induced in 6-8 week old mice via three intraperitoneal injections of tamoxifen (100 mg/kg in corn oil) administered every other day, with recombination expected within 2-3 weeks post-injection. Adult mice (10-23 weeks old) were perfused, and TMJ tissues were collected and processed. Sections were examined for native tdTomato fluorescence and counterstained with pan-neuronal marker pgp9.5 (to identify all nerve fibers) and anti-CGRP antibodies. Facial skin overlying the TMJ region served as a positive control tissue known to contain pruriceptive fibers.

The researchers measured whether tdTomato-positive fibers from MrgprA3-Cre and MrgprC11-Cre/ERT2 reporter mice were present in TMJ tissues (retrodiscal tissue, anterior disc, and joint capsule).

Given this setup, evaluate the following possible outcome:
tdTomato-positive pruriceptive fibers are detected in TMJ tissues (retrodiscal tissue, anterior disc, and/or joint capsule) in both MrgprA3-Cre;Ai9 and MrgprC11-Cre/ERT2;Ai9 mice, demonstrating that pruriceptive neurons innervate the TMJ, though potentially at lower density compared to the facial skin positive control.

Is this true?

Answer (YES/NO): YES